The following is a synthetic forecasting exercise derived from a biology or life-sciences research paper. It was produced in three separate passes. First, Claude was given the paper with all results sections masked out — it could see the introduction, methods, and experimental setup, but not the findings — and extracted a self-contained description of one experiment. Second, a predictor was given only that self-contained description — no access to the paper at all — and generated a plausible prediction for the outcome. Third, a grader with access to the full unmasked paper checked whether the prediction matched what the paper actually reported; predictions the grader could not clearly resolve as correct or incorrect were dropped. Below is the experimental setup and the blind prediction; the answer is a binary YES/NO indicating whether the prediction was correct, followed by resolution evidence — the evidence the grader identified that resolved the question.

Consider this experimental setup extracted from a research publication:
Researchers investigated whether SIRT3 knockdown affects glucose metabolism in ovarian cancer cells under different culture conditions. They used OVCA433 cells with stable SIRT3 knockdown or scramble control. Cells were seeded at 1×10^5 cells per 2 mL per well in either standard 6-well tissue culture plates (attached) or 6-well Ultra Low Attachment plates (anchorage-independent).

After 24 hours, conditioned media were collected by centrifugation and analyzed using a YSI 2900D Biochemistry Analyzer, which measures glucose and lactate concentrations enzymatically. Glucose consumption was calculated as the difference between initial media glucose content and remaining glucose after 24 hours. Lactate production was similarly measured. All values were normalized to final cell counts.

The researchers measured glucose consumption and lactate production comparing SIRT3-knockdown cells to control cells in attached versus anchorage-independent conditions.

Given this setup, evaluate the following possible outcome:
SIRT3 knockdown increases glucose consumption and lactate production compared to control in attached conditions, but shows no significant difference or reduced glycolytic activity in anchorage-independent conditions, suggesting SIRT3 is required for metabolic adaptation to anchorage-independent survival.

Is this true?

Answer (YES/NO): NO